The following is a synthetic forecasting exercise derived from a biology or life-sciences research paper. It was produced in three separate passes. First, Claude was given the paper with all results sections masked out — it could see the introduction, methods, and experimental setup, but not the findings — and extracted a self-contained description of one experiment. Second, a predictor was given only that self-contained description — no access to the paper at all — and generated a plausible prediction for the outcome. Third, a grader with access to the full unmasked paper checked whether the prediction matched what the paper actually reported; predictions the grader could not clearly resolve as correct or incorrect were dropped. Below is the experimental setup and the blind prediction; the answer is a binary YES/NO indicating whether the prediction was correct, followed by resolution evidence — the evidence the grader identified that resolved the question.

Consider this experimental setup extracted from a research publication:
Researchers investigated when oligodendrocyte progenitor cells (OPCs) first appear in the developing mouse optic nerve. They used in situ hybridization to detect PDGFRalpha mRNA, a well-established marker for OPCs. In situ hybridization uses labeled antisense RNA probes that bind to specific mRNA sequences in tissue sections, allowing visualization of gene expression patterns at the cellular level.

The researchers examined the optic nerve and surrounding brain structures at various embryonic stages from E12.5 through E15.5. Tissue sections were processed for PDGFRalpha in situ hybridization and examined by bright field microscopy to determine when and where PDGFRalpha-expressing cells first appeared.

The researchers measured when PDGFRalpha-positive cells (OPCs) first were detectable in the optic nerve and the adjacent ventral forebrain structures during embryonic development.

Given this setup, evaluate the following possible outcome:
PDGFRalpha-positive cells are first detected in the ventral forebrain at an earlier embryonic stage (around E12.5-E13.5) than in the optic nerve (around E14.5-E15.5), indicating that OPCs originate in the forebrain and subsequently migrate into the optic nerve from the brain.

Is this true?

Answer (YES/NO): YES